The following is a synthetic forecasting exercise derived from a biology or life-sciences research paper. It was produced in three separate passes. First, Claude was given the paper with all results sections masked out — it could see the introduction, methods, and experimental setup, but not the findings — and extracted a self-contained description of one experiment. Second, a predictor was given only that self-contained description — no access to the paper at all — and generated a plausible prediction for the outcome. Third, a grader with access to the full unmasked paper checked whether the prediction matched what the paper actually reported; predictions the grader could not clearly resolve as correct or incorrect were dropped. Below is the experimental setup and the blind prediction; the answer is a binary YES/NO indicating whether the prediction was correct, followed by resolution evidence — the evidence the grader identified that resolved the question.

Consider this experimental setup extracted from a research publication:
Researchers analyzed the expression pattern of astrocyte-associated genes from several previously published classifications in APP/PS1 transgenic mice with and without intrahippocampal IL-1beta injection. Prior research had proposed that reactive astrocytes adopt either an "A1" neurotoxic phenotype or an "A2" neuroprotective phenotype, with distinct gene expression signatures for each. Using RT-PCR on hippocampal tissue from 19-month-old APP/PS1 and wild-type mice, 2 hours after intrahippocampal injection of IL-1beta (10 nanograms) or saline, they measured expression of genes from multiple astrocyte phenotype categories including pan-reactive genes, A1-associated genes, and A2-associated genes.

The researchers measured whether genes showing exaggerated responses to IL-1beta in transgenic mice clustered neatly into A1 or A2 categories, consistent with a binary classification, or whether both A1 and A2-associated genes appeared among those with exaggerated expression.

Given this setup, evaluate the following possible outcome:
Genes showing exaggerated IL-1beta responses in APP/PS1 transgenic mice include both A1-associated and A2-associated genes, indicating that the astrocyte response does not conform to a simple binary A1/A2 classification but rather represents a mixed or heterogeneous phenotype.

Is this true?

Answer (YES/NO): YES